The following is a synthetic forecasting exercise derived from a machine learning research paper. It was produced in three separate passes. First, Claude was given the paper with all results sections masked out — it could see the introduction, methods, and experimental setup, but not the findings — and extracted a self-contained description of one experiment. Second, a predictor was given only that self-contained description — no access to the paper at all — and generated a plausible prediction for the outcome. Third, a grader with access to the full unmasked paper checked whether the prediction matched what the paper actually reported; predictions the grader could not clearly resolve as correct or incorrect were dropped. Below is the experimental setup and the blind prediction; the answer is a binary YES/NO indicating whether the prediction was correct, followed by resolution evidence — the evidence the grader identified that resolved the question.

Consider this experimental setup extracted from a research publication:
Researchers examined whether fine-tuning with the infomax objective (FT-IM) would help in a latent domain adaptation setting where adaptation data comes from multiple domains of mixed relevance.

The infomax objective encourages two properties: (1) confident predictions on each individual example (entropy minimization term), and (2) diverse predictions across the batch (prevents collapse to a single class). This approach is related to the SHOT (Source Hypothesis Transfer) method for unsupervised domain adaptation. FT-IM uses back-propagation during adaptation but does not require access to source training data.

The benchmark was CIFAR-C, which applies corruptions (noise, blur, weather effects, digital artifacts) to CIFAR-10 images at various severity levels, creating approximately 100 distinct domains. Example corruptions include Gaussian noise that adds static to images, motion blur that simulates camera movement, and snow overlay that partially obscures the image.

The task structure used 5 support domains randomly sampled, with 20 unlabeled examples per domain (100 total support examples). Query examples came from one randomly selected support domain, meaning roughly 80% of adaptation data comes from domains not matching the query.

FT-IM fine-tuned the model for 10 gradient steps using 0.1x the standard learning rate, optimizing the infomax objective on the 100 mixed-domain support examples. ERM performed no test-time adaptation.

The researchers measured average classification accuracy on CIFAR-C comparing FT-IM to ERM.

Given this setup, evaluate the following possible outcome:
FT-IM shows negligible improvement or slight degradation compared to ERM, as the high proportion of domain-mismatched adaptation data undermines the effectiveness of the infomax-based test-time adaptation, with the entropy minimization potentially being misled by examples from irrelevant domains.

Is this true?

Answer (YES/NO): NO